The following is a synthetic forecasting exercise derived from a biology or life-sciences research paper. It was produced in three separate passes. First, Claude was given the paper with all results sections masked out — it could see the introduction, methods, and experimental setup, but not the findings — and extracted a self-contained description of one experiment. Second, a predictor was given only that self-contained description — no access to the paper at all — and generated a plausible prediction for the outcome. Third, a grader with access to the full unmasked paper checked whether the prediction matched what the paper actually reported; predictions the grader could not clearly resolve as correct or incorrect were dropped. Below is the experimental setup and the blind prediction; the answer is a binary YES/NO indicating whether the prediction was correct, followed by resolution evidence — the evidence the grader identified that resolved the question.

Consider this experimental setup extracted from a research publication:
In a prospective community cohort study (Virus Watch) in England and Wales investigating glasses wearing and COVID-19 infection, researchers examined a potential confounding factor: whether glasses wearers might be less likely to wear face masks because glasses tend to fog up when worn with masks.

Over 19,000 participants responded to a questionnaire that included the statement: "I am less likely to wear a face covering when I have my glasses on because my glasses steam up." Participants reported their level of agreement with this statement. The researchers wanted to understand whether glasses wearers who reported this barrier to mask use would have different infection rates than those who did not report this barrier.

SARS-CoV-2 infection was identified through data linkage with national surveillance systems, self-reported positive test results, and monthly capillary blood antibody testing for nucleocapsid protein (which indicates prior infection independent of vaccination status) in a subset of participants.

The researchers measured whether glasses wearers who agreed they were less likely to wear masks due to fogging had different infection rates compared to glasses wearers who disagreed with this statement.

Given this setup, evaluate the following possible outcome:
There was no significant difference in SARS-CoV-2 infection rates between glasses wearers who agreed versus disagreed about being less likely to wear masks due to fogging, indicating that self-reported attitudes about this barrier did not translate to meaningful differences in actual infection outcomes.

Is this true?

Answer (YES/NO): NO